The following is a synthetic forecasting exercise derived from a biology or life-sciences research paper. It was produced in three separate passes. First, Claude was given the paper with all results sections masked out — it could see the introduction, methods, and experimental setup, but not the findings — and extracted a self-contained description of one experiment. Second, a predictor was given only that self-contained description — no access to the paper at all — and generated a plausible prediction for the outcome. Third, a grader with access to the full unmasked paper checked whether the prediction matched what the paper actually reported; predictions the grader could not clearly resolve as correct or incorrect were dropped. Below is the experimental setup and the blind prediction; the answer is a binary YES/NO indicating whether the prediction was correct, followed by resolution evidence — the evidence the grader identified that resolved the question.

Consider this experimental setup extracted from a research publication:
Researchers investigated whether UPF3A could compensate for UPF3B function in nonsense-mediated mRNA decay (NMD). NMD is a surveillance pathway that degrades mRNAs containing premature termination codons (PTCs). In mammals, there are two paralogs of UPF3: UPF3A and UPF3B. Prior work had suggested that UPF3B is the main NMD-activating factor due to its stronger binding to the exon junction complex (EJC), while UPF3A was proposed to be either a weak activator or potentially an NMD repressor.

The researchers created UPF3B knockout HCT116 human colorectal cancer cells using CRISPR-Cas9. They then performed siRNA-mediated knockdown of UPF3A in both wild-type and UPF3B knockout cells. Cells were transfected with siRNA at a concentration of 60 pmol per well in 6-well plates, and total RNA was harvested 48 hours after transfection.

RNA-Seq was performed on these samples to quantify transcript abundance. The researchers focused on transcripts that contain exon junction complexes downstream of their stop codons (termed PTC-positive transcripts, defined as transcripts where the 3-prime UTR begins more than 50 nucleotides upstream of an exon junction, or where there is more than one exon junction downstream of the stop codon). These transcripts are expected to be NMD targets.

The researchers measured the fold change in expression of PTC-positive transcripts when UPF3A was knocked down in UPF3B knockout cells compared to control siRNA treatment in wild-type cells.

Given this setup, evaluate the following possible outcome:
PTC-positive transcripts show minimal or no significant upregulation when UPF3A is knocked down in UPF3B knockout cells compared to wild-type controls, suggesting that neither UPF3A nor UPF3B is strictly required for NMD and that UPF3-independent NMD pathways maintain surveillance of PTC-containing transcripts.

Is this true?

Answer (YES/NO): NO